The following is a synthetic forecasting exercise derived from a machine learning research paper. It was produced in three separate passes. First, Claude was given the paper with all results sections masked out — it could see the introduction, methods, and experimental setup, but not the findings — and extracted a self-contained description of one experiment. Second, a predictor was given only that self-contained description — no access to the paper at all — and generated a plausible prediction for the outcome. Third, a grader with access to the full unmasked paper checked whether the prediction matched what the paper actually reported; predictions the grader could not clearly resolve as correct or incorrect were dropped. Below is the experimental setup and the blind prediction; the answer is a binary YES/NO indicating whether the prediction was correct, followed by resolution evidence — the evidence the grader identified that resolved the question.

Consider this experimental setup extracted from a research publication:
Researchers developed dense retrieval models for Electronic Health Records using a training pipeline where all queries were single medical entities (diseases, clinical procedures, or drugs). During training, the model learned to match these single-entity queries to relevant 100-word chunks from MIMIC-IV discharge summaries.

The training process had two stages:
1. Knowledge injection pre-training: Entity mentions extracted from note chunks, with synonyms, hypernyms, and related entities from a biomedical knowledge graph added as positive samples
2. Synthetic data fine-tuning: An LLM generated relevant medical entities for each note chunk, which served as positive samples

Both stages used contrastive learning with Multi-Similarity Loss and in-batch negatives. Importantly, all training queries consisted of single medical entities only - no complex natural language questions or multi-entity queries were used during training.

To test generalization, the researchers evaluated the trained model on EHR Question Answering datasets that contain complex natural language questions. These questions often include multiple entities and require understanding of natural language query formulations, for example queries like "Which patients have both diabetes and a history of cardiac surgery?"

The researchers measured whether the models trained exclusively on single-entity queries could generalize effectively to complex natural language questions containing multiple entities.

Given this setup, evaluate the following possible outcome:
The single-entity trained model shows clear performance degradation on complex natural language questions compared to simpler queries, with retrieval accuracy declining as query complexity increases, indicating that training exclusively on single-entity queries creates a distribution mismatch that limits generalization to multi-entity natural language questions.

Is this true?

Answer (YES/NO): NO